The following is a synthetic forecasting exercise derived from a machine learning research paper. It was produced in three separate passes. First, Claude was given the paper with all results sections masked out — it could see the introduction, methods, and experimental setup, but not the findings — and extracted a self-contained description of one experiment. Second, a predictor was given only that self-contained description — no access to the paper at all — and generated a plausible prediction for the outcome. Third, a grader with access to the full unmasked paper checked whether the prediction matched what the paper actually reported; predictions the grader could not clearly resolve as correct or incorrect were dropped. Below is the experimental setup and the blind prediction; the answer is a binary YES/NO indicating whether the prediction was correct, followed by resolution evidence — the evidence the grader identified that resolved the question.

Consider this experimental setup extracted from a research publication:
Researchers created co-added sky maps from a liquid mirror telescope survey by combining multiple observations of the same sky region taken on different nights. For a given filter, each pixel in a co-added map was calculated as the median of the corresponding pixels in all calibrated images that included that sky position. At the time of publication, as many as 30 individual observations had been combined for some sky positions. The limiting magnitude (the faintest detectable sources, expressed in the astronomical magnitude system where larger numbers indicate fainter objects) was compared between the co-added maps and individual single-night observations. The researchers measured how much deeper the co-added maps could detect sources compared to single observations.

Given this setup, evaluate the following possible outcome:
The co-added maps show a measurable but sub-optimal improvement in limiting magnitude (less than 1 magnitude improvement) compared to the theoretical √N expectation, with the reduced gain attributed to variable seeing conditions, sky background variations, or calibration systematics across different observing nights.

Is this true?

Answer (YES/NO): NO